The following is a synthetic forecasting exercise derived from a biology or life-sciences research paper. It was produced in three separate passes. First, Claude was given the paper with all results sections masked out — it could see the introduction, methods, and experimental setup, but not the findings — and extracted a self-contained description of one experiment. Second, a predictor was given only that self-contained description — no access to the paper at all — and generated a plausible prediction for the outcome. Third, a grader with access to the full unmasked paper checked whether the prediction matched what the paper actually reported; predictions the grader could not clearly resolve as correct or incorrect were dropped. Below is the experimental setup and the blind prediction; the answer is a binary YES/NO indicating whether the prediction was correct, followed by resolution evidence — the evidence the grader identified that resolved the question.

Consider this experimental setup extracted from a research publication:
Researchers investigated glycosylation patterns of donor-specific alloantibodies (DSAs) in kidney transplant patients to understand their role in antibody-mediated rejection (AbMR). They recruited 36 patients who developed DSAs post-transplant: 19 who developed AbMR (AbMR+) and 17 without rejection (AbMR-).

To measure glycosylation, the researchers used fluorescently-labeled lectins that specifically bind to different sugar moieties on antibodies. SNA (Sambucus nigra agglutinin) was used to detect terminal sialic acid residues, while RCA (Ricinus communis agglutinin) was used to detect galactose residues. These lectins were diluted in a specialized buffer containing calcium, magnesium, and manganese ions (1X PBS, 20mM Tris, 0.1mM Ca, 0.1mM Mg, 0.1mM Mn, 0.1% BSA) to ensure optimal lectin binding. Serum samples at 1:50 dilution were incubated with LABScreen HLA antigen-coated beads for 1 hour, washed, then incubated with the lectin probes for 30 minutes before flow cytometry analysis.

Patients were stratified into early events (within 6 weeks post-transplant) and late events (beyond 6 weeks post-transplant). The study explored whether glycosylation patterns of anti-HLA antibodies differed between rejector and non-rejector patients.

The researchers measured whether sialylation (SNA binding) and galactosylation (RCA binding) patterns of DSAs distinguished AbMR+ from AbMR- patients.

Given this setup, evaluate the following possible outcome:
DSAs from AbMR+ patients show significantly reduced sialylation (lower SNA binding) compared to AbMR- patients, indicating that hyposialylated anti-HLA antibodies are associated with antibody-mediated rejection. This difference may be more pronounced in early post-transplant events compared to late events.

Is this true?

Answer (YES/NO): NO